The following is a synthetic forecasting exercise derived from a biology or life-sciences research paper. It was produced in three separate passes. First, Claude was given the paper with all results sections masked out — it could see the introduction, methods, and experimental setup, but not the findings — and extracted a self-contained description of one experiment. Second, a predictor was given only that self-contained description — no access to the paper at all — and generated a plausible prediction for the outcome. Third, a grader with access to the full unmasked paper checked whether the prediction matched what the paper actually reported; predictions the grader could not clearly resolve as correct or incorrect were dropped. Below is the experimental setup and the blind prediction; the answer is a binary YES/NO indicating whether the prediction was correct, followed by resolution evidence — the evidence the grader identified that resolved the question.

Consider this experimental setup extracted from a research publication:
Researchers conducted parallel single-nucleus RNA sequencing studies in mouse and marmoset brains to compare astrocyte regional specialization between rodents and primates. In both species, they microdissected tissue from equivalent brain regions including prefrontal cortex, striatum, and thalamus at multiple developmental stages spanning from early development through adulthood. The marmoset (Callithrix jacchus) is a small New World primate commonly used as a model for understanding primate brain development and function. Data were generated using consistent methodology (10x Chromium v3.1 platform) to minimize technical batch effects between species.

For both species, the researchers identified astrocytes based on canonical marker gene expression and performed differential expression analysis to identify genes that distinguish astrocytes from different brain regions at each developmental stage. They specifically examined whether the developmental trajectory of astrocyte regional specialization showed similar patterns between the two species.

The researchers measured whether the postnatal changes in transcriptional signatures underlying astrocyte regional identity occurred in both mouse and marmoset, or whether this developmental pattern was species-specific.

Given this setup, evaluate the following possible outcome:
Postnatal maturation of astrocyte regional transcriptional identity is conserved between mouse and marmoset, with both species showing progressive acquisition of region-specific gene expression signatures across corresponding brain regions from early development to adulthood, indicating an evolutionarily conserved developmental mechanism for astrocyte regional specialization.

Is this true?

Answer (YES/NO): YES